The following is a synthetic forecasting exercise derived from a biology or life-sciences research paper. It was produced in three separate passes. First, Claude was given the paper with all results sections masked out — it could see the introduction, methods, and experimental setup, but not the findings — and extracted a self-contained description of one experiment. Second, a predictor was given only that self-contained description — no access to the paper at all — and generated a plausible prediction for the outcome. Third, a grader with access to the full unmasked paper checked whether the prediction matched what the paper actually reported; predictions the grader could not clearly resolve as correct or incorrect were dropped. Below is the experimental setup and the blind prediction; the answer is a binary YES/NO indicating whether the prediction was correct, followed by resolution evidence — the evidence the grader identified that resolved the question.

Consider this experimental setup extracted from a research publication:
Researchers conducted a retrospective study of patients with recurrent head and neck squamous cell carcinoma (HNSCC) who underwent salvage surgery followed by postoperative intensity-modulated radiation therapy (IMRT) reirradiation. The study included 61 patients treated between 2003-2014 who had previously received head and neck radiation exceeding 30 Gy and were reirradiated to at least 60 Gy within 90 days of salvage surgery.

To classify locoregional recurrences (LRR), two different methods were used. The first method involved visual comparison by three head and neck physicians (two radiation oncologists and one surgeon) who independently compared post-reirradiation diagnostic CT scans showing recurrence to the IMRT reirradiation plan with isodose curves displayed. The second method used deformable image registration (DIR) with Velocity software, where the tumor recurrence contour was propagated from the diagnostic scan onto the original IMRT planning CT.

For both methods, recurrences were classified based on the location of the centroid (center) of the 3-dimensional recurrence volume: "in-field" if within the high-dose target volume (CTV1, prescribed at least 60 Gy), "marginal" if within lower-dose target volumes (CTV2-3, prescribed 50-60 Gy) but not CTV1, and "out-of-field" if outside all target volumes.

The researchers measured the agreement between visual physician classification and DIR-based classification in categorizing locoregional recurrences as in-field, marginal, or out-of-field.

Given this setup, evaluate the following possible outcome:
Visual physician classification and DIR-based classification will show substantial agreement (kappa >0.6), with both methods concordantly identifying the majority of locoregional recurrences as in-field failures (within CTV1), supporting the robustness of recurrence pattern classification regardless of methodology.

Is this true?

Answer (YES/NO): NO